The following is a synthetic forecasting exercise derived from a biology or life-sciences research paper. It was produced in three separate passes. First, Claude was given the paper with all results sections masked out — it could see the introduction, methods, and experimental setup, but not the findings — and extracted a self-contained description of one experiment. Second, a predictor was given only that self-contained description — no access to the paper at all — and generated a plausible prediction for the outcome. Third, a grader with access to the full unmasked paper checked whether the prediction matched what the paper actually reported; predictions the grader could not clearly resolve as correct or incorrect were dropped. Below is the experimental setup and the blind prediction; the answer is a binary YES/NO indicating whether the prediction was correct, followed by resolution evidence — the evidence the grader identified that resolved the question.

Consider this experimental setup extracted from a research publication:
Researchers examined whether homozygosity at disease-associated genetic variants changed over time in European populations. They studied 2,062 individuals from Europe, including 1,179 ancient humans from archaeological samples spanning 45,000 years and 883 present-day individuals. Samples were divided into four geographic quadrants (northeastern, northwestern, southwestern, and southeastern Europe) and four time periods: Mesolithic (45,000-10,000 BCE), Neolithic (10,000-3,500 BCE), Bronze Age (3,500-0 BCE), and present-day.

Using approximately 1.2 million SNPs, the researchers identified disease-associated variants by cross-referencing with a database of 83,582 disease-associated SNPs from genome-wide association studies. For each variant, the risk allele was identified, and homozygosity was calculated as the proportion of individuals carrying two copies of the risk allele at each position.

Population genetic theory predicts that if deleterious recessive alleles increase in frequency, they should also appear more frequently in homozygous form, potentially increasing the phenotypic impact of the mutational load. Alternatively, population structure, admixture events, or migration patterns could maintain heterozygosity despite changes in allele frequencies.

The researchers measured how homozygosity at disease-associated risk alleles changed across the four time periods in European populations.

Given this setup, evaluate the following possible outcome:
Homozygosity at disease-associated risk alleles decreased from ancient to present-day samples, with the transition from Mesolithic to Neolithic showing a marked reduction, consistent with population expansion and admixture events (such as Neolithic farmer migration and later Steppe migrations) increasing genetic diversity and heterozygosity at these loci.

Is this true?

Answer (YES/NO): YES